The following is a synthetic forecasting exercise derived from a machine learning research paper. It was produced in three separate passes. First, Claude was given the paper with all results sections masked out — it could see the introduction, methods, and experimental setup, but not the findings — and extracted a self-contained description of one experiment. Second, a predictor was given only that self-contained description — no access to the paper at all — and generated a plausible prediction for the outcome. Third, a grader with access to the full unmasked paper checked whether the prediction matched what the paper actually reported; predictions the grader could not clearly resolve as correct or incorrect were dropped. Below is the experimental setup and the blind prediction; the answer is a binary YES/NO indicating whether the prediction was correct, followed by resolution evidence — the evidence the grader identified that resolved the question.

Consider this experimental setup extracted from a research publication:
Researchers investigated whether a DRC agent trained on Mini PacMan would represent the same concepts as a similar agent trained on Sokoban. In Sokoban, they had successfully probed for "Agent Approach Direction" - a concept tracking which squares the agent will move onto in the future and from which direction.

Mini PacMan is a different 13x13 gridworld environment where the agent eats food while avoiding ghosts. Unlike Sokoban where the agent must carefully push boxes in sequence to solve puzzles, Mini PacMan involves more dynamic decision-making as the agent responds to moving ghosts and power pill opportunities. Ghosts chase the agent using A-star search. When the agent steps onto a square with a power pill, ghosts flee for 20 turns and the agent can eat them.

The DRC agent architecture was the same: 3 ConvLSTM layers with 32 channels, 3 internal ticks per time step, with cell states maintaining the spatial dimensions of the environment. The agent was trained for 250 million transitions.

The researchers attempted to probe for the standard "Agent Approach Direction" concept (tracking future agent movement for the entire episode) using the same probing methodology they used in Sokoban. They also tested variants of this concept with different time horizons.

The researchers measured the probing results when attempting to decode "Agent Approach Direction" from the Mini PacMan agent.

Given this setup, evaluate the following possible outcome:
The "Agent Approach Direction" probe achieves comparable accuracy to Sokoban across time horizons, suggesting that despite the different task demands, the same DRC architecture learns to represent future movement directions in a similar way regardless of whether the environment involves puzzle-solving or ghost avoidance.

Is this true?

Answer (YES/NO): NO